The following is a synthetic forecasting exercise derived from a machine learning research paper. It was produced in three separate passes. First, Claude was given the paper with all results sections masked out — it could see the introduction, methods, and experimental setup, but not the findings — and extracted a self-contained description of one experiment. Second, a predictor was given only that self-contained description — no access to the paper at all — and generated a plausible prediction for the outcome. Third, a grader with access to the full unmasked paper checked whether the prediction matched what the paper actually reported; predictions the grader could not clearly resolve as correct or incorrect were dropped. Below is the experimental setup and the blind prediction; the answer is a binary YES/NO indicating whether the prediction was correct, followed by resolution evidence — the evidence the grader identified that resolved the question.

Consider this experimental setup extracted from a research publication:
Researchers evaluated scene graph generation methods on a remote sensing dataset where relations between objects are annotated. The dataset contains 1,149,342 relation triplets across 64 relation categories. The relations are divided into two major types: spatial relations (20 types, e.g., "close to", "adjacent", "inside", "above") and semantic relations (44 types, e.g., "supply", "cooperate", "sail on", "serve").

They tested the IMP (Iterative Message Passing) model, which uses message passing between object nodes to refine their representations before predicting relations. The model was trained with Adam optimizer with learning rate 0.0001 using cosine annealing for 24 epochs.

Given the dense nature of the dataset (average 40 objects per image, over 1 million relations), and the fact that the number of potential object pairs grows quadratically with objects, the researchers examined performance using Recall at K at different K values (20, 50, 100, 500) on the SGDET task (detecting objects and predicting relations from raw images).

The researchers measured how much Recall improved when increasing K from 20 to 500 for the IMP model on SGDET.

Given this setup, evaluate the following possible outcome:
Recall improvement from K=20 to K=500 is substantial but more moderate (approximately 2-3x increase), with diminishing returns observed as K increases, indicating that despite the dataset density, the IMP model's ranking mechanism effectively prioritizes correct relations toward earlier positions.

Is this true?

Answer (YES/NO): YES